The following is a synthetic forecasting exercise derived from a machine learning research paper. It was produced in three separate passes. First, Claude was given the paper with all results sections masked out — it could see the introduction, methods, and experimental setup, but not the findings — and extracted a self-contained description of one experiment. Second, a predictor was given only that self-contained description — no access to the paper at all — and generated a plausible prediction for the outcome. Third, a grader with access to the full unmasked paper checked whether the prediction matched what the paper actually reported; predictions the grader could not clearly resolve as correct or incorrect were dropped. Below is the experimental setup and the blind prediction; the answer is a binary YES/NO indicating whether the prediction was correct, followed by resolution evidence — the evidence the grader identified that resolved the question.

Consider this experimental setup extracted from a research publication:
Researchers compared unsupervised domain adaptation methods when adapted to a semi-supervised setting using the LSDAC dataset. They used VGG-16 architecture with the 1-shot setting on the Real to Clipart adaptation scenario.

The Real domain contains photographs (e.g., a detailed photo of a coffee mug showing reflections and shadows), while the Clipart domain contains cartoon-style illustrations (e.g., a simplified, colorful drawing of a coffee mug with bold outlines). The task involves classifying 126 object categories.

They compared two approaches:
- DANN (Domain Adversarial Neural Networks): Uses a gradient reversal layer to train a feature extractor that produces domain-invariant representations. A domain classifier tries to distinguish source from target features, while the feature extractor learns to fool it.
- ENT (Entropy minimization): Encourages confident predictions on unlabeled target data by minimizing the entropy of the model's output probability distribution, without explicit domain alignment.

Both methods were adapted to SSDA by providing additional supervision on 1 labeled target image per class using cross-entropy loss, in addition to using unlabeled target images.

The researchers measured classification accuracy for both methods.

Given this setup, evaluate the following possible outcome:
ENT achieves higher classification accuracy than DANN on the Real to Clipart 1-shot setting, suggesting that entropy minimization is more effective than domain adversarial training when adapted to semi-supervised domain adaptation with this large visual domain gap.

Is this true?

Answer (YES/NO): NO